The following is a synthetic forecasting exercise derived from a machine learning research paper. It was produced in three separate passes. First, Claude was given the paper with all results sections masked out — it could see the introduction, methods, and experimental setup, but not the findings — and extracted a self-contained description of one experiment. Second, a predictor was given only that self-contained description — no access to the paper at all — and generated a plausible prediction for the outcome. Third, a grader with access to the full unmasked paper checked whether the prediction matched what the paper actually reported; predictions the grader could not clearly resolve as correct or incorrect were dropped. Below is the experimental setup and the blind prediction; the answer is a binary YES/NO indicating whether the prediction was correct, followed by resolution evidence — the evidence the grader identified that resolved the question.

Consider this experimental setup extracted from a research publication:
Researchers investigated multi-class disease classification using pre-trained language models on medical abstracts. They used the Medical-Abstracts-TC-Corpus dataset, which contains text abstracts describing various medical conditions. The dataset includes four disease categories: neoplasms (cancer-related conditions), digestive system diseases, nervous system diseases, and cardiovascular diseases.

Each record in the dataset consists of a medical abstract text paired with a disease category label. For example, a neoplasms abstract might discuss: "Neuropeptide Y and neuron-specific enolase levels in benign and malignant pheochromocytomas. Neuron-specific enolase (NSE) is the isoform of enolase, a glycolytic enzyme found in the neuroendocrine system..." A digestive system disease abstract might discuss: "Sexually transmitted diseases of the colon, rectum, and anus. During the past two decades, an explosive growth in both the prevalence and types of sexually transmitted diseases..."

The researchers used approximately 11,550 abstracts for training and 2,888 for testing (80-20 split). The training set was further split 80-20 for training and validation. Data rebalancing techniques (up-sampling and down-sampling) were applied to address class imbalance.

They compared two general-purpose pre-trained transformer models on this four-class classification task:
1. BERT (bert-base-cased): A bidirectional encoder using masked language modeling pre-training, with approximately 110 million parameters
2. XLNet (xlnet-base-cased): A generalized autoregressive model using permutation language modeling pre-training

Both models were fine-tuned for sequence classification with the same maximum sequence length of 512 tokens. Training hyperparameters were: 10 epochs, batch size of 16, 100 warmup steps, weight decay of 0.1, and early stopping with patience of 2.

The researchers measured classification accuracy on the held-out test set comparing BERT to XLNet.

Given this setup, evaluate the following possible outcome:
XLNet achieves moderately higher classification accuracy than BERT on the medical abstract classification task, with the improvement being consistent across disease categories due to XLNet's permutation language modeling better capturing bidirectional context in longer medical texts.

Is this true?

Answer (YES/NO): NO